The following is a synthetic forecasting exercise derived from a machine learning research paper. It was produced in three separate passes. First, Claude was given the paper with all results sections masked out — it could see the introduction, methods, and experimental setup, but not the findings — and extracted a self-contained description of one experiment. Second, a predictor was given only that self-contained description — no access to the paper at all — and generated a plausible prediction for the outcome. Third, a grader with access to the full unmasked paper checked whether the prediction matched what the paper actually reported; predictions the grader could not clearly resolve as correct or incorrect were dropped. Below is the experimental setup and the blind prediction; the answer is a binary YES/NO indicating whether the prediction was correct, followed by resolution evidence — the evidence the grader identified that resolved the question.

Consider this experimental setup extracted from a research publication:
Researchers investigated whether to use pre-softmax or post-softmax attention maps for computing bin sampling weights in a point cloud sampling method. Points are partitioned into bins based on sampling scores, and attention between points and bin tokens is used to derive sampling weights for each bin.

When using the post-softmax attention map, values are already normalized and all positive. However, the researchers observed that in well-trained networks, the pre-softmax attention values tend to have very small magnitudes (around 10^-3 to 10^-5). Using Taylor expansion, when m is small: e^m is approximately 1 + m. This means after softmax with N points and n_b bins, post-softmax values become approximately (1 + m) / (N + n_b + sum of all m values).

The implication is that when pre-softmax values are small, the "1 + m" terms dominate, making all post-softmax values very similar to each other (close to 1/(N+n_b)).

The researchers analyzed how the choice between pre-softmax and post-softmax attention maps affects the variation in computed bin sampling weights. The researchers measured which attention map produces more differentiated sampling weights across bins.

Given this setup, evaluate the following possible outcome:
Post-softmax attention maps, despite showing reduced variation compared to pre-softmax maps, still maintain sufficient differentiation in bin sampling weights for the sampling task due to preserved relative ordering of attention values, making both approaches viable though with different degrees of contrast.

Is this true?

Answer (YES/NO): NO